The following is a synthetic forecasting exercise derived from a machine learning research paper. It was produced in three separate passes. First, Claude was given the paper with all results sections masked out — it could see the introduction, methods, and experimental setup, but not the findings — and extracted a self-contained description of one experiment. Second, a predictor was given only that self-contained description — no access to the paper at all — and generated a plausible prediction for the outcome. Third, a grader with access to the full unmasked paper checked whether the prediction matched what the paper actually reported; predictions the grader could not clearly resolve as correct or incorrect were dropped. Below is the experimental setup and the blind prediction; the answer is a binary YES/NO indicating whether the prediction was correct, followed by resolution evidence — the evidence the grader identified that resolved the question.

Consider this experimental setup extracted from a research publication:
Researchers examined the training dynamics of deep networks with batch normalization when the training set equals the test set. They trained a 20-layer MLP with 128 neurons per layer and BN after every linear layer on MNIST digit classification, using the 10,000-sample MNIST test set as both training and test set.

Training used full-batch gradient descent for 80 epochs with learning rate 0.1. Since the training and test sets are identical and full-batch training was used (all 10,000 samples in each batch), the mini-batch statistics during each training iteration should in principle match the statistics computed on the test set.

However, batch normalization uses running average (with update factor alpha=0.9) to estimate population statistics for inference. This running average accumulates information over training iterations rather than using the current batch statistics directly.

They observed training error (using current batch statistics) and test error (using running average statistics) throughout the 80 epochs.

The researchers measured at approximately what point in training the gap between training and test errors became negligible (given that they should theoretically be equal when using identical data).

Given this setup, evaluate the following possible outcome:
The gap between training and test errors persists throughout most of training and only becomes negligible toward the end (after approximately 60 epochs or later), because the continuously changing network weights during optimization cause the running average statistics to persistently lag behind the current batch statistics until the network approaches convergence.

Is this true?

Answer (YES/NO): NO